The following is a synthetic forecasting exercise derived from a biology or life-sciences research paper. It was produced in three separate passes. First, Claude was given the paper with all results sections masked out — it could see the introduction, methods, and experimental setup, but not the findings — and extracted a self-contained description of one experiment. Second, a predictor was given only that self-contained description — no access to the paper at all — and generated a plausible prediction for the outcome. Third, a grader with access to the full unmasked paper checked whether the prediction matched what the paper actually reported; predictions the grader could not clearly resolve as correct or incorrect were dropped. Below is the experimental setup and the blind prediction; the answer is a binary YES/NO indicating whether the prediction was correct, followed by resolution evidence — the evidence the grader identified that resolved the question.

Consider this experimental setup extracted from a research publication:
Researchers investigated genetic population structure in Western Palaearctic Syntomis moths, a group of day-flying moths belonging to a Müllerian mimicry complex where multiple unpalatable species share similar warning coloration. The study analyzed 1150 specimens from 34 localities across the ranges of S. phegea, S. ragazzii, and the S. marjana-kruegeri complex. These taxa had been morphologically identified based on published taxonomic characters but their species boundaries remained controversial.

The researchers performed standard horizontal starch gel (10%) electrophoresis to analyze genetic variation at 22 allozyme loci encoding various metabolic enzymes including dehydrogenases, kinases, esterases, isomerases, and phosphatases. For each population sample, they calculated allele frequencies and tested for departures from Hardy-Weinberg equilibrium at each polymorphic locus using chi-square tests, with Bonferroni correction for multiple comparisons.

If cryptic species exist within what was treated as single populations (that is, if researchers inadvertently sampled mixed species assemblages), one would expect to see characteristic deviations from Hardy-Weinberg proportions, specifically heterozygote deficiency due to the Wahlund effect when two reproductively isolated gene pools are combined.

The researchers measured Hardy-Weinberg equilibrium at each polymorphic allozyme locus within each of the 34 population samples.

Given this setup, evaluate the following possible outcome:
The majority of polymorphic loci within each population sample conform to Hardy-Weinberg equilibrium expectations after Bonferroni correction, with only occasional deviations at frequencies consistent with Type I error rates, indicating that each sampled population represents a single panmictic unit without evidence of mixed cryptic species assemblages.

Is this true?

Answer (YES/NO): YES